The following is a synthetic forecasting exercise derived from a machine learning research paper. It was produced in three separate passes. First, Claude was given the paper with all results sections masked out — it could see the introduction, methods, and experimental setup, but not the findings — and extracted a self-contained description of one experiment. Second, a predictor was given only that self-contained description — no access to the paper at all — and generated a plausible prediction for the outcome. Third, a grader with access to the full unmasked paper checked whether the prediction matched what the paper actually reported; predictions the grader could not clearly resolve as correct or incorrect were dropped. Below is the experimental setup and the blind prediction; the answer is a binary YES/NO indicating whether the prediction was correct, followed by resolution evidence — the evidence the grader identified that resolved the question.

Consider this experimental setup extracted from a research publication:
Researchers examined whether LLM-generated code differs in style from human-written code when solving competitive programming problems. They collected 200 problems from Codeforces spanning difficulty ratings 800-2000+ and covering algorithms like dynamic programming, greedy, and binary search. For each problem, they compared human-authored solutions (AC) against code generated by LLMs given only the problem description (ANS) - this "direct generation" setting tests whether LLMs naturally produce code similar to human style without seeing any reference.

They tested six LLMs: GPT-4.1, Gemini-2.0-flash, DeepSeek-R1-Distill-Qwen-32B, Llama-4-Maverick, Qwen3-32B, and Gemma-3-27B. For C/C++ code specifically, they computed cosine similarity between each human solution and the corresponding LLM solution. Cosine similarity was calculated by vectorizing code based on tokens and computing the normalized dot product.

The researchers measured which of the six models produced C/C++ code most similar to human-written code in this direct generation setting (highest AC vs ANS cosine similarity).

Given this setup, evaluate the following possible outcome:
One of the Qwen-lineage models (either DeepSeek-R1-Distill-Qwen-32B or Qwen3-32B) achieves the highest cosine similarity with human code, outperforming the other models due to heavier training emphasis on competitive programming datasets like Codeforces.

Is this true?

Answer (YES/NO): YES